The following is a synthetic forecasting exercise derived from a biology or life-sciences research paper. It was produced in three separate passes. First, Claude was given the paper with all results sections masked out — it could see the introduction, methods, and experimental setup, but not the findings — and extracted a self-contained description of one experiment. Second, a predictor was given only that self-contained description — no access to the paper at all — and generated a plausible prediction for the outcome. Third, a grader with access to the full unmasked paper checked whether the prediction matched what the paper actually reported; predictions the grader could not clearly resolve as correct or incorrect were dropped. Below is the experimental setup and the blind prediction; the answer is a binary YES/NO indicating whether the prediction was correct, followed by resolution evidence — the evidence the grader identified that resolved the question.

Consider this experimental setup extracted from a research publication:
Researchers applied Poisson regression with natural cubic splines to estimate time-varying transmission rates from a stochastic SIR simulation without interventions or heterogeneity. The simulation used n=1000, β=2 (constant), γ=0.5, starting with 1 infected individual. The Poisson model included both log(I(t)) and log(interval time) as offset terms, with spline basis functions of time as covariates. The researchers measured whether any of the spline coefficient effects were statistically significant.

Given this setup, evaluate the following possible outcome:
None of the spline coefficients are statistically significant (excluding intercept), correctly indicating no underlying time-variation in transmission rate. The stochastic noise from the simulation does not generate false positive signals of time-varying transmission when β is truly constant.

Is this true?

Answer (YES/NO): YES